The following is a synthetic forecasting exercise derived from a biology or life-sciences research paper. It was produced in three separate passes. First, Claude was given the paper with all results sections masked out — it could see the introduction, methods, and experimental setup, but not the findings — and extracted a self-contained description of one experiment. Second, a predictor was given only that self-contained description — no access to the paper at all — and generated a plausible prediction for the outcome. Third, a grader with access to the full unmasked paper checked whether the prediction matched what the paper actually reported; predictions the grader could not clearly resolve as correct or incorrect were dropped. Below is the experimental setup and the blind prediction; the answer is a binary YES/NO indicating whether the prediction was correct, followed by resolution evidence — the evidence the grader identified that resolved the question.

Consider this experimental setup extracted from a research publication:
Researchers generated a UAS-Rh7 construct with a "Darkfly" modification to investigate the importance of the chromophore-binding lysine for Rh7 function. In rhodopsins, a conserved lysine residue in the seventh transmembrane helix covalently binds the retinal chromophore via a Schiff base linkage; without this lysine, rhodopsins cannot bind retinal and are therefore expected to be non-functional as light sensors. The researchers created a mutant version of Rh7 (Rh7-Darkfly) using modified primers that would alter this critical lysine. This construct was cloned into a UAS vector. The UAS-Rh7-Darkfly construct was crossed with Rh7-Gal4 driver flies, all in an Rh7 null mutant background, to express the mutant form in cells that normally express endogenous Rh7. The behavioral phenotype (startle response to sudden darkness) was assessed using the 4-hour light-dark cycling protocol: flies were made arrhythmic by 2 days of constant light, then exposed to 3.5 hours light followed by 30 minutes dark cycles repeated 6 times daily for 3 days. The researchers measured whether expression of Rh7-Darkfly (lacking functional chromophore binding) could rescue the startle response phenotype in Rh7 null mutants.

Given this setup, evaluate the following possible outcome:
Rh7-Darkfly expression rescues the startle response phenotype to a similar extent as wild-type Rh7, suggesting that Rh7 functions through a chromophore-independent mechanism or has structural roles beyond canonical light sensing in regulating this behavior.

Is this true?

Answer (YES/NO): NO